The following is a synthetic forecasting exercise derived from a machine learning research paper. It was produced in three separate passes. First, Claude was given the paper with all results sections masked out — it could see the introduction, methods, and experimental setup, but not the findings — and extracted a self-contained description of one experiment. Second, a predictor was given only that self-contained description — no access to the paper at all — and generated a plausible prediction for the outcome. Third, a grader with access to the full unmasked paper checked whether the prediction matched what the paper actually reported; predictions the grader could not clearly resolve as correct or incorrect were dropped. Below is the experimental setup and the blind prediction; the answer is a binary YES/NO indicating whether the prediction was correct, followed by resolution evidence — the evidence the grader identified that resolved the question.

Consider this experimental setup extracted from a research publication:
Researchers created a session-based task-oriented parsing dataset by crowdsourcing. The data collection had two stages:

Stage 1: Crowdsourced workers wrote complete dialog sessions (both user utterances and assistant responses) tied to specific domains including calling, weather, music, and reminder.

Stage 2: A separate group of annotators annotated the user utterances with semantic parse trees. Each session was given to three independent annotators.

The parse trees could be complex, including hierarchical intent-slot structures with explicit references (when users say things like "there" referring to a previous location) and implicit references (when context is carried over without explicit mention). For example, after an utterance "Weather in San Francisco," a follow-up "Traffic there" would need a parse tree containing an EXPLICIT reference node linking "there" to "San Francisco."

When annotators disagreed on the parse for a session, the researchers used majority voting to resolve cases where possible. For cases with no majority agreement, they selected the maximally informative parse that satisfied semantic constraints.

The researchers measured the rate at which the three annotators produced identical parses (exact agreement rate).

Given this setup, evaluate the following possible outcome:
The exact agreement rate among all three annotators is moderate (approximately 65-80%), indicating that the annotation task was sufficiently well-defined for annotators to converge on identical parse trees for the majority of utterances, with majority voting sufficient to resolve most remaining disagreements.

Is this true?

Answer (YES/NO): NO